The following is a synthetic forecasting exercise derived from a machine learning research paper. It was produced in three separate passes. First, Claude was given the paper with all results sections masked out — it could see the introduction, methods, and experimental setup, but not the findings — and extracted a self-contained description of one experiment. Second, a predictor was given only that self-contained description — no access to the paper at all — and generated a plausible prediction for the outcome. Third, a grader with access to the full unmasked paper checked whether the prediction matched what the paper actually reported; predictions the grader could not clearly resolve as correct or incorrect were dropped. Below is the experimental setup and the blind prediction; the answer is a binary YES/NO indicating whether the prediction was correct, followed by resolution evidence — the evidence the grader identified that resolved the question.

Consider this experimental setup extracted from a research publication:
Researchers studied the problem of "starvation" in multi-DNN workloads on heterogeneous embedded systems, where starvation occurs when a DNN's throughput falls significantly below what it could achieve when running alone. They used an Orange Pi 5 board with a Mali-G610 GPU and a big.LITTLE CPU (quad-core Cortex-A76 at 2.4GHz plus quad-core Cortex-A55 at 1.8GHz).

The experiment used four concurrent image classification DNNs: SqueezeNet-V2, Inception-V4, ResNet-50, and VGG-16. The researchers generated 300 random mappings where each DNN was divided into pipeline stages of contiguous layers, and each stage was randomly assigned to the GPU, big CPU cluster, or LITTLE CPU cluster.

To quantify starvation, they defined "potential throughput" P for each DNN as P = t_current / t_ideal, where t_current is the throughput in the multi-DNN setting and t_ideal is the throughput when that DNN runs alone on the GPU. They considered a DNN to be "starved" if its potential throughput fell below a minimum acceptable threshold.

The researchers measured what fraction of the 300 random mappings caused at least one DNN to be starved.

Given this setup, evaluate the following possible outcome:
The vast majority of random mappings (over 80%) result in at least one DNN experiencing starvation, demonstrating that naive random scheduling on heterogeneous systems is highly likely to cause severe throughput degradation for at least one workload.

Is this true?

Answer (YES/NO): NO